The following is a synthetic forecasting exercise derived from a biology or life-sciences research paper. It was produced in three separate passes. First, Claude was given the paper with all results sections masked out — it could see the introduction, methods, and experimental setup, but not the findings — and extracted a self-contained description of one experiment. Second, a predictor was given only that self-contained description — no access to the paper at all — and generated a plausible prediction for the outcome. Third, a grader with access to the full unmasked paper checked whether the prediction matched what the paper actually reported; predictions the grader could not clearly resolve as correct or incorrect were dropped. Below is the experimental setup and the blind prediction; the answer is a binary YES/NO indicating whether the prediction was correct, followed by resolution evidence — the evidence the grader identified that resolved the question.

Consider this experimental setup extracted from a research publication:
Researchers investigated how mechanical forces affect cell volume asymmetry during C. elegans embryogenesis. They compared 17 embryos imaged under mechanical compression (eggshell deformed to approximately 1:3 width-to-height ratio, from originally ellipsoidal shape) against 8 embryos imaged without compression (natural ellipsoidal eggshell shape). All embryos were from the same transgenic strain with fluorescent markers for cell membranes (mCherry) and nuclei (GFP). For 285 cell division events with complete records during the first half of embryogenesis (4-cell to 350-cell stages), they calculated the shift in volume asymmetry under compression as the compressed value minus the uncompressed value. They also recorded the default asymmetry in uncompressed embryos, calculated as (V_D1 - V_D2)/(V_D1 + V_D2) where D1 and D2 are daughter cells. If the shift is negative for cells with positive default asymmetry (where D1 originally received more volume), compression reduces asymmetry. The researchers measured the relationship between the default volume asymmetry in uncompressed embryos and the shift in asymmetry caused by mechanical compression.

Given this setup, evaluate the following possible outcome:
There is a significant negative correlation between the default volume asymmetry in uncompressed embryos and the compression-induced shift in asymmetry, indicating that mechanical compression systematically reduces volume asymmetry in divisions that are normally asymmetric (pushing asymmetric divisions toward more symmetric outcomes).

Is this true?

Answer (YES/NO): NO